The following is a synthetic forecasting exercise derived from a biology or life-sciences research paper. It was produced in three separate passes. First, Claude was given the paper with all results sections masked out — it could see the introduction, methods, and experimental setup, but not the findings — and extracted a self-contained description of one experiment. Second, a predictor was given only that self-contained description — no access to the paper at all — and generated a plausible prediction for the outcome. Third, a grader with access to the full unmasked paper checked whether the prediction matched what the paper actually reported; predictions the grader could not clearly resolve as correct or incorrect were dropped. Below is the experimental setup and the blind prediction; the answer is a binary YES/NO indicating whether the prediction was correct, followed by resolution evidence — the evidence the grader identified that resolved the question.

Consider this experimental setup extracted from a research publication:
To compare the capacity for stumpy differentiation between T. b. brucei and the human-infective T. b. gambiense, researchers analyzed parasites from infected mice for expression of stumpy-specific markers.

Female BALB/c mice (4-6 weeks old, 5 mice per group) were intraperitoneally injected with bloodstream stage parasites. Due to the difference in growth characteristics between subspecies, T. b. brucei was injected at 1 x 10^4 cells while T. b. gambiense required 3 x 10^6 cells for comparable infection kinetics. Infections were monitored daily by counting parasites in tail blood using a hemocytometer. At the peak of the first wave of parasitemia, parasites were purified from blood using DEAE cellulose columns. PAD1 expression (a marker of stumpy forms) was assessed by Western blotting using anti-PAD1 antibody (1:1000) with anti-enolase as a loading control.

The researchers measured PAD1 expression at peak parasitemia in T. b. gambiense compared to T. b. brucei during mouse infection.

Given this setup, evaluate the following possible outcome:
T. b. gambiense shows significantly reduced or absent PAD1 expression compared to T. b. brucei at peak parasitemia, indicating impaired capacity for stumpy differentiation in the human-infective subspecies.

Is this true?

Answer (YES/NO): YES